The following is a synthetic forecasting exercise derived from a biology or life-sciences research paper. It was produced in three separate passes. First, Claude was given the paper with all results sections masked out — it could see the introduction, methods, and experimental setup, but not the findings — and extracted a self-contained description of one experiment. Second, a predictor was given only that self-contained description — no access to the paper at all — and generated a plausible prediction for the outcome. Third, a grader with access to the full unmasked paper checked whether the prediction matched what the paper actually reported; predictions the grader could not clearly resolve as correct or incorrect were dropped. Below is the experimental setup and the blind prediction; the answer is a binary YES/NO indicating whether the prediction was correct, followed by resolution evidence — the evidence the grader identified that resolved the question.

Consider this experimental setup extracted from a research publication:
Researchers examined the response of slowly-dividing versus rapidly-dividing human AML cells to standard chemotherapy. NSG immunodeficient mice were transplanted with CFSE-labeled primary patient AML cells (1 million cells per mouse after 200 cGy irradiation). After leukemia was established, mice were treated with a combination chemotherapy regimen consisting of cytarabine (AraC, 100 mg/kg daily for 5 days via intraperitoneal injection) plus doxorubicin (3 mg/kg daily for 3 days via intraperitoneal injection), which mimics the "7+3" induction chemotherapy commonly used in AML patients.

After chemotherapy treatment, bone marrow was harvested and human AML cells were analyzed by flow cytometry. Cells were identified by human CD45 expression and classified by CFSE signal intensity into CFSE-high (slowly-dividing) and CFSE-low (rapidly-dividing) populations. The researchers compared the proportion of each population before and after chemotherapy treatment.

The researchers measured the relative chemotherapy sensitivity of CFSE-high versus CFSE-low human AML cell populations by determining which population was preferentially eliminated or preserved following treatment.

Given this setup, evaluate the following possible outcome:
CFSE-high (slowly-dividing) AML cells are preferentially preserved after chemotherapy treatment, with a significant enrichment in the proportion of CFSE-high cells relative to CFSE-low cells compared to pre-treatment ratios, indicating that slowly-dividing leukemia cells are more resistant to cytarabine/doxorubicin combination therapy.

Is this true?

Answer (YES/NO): YES